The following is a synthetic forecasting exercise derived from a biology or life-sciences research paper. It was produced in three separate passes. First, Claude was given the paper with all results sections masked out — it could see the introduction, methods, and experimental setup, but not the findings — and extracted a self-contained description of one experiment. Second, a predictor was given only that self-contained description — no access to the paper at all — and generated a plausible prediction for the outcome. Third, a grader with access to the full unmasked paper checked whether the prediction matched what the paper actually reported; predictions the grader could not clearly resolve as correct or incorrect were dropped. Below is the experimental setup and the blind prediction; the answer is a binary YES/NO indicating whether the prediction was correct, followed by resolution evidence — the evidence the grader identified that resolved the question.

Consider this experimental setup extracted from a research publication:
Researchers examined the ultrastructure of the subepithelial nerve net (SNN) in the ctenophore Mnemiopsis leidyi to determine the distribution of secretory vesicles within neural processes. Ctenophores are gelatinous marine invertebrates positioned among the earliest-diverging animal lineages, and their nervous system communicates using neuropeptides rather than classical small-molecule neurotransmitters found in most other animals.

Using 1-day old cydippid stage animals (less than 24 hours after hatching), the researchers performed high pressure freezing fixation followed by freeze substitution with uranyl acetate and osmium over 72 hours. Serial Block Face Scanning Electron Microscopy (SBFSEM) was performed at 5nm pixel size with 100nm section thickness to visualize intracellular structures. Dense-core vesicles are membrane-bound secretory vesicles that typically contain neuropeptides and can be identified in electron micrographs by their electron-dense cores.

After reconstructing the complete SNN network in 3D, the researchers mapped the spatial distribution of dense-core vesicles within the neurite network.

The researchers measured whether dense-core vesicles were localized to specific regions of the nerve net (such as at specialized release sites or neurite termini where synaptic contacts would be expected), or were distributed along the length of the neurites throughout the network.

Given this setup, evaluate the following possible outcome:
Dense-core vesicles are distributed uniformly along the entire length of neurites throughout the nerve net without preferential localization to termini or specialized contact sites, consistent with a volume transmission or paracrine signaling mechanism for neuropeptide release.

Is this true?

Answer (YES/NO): NO